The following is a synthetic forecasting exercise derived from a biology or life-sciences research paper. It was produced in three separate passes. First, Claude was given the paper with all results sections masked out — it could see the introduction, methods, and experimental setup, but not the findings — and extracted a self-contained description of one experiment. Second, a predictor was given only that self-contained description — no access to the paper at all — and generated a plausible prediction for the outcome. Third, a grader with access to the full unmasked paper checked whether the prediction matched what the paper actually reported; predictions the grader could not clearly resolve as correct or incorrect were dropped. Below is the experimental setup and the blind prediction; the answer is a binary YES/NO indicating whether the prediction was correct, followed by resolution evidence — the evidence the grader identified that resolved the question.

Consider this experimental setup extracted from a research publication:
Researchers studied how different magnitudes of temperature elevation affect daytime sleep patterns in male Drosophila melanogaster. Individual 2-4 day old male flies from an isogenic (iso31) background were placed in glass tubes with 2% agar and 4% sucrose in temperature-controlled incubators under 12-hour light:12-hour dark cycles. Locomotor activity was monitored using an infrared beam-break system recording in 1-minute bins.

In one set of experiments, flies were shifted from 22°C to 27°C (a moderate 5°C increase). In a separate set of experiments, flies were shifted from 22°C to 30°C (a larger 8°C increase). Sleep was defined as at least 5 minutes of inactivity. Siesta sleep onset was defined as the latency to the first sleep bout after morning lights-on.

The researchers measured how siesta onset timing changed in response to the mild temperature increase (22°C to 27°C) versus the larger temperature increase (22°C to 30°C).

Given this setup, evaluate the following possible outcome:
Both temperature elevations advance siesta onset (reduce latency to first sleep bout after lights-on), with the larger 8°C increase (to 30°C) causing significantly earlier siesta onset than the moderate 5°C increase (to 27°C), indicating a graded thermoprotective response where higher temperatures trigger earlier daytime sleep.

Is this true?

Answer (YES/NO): NO